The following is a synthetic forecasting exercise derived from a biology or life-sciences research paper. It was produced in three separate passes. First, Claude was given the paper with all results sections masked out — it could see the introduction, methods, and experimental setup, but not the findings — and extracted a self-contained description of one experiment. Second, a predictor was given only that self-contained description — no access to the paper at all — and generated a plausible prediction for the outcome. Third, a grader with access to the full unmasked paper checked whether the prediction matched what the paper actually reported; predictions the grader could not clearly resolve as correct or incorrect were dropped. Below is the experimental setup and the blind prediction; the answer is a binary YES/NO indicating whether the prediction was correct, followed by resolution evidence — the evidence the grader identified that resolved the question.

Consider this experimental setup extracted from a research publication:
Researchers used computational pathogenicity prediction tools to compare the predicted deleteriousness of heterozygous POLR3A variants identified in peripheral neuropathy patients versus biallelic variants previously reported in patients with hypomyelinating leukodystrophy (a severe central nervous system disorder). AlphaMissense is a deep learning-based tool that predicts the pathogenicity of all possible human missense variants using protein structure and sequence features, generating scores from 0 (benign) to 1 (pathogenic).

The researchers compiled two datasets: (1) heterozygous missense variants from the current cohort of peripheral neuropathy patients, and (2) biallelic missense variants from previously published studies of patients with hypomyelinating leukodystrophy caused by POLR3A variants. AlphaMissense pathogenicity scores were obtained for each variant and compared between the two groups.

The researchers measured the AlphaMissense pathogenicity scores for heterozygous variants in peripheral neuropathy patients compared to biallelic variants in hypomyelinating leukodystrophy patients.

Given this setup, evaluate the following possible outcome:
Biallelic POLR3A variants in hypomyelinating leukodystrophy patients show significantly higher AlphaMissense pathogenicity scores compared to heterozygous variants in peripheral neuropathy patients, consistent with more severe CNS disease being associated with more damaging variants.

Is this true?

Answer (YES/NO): NO